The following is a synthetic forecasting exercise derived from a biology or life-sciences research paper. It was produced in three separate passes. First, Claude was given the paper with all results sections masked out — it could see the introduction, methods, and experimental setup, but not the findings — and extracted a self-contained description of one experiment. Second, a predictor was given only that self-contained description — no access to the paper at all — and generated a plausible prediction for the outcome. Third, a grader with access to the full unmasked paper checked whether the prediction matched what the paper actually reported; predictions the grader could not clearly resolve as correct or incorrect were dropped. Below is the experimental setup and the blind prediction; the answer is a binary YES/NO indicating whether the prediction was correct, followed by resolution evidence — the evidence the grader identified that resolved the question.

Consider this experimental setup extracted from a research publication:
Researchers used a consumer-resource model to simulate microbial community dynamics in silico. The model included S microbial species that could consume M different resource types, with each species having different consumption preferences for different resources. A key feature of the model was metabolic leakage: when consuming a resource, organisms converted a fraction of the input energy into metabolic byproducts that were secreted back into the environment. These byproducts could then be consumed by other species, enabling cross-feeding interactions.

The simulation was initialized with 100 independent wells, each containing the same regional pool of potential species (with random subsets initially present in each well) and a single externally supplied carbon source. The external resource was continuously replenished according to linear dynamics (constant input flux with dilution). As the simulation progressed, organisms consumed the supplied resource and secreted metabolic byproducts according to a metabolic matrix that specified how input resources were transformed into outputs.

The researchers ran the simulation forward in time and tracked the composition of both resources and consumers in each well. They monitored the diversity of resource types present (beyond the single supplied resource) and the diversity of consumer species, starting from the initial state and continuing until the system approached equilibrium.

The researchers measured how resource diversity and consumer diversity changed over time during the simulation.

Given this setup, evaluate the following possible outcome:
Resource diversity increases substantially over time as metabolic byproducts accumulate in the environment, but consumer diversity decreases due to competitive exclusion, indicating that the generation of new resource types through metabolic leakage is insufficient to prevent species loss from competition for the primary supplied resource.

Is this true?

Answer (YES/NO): YES